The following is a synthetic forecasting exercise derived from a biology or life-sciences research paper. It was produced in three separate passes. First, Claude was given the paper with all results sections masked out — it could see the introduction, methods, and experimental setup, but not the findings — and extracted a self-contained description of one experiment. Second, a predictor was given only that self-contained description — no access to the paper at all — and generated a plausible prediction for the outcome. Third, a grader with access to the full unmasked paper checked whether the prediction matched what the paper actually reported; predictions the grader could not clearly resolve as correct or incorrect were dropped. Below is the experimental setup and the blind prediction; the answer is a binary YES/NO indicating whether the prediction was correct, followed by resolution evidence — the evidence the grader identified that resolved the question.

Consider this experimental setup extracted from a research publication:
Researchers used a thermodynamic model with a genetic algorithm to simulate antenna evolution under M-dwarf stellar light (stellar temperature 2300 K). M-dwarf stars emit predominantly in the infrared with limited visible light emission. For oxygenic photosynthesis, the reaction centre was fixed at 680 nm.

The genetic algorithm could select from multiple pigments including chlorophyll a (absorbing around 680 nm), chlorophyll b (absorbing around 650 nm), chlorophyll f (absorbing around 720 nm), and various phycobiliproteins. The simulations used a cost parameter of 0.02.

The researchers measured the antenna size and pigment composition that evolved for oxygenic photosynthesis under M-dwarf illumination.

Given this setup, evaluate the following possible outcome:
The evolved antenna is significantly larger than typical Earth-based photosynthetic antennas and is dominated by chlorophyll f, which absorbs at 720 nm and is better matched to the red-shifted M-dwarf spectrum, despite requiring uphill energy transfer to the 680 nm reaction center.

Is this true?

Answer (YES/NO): NO